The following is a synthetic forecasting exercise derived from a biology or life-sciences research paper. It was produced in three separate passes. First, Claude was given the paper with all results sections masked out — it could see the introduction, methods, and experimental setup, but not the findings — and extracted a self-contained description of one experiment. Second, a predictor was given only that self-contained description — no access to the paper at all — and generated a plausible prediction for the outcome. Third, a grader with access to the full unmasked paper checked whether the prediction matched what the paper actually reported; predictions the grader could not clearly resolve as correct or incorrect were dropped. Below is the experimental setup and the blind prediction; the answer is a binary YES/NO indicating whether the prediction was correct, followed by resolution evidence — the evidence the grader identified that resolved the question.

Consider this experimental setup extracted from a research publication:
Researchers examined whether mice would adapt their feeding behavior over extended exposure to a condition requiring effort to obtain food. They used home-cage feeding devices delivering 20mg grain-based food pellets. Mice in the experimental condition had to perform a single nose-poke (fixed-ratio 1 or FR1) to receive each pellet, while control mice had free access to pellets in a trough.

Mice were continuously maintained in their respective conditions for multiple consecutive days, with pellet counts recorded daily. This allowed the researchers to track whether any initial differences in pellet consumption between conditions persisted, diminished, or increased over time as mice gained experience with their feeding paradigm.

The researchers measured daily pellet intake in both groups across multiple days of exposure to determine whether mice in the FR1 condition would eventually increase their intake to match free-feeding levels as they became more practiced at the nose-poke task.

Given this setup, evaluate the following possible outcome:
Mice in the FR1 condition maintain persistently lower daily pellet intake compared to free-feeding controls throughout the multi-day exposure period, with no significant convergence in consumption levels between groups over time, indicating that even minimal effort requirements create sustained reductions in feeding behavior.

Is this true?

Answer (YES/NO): YES